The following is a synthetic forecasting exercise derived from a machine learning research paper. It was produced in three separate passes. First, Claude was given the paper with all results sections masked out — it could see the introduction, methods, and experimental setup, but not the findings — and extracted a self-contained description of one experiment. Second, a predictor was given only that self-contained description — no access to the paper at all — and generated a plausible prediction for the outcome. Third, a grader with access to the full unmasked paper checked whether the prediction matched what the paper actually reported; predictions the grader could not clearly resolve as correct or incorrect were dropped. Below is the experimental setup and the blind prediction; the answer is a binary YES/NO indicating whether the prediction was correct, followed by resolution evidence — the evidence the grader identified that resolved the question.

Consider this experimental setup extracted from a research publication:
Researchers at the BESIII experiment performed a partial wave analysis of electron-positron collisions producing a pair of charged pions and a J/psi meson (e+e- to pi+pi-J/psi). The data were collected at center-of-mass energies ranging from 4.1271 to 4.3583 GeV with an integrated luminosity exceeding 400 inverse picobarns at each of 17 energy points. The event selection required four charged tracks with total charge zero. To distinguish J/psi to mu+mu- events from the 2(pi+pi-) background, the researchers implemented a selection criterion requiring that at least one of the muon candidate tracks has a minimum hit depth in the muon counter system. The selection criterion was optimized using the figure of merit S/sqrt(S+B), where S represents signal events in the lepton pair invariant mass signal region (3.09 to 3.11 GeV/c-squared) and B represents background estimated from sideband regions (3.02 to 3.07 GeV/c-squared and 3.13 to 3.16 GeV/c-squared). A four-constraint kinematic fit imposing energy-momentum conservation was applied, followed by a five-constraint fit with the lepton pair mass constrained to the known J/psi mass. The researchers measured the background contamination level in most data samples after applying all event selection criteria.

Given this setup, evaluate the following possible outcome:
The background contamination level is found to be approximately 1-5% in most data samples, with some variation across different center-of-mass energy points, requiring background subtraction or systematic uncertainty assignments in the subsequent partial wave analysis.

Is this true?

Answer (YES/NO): NO